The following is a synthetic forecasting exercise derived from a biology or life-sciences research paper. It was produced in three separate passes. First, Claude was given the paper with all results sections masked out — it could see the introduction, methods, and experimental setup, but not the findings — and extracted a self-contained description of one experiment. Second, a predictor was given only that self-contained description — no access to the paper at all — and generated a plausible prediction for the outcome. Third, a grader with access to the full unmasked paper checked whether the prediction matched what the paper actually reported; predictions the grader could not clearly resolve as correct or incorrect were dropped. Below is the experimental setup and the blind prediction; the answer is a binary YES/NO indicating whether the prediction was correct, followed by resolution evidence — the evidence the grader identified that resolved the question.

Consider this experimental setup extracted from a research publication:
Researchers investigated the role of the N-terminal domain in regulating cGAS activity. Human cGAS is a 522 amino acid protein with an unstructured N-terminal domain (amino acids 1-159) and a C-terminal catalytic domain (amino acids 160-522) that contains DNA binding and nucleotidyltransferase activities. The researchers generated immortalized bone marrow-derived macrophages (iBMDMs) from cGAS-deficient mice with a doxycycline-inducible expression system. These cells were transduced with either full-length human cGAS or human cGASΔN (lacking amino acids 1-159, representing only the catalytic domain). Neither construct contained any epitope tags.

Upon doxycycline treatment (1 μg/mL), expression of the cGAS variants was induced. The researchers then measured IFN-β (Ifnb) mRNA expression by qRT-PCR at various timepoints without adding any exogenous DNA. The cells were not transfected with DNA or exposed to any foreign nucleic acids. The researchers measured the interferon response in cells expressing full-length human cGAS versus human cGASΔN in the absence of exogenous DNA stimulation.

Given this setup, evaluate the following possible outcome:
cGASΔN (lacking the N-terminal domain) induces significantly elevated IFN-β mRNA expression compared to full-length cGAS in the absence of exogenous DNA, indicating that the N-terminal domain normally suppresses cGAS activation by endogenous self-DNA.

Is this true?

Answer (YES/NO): YES